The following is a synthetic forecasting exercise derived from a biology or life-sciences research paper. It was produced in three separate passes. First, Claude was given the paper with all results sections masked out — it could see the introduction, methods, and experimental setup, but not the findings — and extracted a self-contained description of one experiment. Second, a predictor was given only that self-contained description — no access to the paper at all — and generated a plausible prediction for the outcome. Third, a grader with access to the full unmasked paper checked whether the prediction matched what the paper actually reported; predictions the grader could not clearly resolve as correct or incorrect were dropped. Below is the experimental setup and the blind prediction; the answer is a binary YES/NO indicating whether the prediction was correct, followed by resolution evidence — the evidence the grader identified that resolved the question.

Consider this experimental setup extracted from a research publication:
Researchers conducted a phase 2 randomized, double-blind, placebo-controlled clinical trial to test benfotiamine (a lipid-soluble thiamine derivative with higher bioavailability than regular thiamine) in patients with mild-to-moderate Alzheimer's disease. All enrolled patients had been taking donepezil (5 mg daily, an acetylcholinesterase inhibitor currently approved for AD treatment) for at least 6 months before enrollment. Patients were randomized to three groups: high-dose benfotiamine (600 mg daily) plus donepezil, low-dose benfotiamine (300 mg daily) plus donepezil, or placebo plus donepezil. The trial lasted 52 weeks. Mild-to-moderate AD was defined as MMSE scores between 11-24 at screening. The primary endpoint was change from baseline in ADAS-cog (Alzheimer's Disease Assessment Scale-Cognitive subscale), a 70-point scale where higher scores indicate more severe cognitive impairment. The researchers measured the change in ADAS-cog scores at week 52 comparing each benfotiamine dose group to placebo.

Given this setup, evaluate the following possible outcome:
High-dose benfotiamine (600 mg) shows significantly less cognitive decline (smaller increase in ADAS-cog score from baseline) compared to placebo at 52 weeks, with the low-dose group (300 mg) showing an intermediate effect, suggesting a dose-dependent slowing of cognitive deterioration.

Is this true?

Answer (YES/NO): NO